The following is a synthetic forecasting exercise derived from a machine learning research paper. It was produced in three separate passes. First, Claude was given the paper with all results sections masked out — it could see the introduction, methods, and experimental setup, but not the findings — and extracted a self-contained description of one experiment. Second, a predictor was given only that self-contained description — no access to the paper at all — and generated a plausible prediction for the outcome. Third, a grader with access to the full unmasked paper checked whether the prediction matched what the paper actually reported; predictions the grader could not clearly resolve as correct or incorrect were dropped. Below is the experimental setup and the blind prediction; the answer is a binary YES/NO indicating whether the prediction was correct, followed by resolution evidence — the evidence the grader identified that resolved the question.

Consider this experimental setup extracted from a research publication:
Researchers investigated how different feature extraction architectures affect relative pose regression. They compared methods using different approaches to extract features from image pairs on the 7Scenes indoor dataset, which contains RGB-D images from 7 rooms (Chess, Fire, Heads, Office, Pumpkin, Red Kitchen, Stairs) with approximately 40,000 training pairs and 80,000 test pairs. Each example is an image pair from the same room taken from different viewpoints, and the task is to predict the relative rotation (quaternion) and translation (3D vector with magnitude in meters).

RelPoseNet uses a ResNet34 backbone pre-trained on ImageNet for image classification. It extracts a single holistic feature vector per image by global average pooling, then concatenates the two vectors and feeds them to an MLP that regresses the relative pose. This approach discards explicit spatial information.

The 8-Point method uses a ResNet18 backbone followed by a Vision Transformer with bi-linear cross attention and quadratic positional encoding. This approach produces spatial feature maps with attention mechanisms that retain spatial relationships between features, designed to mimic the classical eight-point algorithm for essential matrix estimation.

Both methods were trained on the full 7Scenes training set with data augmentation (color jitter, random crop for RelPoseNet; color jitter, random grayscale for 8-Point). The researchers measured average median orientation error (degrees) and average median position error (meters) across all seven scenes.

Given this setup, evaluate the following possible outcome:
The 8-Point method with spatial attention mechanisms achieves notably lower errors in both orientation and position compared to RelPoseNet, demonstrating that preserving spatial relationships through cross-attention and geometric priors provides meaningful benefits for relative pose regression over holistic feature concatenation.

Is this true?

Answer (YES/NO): YES